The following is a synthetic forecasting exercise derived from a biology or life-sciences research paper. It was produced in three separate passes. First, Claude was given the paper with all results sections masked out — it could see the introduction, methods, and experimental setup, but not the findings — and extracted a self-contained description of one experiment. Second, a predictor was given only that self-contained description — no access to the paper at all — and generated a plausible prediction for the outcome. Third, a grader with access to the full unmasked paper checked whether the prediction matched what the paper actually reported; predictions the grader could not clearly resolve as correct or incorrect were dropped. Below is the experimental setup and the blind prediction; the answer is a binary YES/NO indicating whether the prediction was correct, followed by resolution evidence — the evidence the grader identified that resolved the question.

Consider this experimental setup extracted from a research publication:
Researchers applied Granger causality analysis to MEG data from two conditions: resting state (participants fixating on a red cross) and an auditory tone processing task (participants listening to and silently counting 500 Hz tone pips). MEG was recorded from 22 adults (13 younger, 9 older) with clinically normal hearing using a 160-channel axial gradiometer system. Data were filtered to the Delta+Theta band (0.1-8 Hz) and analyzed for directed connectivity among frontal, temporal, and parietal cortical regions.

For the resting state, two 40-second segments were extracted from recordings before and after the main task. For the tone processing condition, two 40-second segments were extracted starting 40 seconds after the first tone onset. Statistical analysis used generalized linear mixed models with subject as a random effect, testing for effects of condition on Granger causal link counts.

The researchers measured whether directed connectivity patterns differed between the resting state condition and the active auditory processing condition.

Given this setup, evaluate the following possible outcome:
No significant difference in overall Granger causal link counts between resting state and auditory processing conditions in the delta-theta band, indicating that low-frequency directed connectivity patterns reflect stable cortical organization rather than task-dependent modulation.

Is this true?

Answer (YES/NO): NO